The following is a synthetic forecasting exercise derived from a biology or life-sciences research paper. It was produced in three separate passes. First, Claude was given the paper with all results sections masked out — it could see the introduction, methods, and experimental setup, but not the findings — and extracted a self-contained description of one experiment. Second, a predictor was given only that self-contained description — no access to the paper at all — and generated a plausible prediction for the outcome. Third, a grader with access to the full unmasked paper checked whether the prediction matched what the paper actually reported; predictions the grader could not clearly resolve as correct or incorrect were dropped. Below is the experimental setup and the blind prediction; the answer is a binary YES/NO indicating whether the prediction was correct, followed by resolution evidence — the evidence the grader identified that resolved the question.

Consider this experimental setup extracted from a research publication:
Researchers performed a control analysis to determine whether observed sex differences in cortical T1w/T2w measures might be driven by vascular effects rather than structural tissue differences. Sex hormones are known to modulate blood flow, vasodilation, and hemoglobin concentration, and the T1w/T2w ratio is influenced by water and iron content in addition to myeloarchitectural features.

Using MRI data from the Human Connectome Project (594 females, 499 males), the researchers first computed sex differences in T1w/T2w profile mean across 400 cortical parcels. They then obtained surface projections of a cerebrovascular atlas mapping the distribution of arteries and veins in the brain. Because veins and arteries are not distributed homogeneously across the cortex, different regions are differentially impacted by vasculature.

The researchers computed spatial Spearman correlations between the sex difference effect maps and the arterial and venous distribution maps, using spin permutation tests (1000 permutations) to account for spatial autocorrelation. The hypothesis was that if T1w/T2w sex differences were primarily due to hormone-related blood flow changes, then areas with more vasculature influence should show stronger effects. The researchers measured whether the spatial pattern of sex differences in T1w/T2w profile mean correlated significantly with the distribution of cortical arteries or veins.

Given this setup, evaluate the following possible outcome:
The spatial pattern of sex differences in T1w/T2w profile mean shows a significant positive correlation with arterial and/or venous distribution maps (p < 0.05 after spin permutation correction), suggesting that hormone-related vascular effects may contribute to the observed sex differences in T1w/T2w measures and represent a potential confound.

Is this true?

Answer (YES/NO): NO